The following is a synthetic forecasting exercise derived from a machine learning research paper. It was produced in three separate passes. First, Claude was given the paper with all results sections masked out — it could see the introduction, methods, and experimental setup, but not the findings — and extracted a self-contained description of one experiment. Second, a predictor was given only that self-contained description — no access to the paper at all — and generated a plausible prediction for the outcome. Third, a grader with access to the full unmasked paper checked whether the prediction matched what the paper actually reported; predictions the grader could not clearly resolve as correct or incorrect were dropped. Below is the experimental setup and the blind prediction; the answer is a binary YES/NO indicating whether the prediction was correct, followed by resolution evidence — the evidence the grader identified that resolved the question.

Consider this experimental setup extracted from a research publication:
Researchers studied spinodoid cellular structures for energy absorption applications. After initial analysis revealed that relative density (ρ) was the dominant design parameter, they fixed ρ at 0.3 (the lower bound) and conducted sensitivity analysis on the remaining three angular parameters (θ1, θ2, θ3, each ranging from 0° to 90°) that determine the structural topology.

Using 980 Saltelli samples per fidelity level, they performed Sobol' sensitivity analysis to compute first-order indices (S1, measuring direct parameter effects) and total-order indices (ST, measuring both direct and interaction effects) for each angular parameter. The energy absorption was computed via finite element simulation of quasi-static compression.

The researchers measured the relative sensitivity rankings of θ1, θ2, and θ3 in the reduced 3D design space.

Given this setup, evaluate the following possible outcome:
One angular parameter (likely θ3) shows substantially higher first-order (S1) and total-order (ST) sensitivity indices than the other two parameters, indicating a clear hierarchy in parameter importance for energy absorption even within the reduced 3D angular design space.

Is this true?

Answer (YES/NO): NO